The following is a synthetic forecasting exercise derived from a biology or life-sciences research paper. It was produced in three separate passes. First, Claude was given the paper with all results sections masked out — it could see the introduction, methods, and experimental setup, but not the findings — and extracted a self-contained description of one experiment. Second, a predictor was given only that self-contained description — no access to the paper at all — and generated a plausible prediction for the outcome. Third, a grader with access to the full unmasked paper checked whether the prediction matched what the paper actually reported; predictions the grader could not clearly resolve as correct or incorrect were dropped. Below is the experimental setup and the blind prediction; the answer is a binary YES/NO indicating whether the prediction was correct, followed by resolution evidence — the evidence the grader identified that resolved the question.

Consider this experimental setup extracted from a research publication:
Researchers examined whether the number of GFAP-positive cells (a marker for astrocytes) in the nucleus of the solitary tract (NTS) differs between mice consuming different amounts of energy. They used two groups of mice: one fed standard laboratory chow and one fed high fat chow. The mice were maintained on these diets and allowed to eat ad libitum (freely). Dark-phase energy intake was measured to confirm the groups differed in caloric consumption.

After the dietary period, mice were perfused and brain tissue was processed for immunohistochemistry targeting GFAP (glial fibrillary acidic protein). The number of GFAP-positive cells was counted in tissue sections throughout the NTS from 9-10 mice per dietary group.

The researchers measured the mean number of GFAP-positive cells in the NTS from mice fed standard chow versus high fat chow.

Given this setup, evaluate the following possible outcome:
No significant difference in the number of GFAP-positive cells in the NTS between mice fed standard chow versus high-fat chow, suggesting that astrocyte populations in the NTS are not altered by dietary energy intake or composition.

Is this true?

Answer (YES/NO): NO